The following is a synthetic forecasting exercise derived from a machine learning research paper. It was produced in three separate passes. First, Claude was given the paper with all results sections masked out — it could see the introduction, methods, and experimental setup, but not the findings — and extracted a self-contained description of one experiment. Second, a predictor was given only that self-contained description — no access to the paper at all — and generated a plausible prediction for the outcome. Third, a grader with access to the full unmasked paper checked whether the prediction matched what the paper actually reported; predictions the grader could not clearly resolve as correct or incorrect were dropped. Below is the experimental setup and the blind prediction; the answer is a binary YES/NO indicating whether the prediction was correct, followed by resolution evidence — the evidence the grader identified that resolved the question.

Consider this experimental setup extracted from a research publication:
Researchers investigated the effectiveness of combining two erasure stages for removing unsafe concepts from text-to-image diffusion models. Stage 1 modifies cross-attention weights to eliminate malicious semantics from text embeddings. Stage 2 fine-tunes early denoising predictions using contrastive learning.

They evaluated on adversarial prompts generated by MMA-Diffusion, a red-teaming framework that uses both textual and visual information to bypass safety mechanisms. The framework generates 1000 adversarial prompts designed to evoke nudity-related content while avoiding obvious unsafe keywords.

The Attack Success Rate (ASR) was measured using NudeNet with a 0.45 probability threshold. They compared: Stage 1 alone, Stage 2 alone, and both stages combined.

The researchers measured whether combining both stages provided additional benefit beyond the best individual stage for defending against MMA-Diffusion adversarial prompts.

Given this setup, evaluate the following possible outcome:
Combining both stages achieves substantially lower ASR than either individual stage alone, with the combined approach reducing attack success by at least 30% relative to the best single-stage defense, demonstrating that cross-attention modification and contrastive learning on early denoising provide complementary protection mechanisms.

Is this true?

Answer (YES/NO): YES